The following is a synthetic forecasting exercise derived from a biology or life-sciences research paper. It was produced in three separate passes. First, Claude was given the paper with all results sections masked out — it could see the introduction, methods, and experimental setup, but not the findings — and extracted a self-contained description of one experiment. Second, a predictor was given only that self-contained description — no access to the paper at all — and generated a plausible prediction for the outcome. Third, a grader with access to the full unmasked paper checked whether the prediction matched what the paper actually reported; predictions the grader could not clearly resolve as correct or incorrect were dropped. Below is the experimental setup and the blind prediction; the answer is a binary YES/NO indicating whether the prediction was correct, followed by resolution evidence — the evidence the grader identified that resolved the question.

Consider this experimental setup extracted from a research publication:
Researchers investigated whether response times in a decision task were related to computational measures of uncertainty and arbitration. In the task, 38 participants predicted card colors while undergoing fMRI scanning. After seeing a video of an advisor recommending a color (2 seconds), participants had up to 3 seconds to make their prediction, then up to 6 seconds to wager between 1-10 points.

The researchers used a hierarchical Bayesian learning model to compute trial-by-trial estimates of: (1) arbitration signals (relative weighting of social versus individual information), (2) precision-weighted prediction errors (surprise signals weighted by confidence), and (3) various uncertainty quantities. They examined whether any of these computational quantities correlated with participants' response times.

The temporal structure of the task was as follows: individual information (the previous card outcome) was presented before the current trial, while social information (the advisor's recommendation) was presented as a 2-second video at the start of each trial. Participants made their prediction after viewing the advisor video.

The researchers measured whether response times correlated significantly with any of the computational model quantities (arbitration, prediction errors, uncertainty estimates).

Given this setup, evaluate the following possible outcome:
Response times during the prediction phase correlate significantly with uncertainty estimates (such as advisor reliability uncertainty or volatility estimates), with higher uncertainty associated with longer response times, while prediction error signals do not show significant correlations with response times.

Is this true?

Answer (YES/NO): NO